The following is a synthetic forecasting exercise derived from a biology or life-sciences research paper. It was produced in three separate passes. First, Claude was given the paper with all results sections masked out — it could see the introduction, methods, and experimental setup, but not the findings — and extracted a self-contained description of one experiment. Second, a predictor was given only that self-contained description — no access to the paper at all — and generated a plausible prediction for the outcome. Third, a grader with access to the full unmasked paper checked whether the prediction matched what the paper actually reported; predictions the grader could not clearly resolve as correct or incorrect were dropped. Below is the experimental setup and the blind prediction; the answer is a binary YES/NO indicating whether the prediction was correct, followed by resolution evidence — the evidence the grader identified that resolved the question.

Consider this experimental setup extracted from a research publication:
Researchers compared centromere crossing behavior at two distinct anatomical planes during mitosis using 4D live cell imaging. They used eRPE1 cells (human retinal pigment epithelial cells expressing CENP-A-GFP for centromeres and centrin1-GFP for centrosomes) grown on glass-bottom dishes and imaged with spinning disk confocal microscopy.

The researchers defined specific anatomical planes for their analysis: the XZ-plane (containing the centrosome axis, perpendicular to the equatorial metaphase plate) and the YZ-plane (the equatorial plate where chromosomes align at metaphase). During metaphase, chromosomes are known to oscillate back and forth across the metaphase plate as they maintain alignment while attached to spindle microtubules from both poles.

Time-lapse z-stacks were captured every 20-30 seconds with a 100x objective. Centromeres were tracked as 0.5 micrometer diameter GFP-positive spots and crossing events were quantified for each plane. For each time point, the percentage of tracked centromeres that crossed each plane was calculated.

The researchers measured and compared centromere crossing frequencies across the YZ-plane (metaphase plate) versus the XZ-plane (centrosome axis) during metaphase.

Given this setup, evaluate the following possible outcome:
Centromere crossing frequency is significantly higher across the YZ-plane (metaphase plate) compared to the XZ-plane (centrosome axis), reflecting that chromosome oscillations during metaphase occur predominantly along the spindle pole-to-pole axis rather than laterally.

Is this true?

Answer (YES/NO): YES